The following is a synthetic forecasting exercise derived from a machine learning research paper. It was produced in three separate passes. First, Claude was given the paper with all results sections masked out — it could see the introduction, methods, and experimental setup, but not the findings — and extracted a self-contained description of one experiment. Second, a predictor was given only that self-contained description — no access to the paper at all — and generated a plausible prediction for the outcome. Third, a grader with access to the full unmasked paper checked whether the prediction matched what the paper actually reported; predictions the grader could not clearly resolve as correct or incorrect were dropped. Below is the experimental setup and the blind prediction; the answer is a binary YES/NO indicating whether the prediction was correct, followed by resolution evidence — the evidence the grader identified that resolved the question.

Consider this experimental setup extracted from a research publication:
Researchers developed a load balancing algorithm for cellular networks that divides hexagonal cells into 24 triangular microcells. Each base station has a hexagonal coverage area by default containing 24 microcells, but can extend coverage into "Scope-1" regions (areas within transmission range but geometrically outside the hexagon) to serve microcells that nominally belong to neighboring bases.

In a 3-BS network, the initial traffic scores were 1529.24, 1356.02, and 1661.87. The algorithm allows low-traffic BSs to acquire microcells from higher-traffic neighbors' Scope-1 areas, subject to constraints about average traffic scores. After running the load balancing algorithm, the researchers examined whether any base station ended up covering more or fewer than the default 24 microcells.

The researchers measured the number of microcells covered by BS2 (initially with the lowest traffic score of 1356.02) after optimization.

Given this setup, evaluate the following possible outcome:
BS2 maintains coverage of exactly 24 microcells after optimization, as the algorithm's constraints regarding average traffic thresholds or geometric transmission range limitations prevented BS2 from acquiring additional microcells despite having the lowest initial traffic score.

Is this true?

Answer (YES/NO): NO